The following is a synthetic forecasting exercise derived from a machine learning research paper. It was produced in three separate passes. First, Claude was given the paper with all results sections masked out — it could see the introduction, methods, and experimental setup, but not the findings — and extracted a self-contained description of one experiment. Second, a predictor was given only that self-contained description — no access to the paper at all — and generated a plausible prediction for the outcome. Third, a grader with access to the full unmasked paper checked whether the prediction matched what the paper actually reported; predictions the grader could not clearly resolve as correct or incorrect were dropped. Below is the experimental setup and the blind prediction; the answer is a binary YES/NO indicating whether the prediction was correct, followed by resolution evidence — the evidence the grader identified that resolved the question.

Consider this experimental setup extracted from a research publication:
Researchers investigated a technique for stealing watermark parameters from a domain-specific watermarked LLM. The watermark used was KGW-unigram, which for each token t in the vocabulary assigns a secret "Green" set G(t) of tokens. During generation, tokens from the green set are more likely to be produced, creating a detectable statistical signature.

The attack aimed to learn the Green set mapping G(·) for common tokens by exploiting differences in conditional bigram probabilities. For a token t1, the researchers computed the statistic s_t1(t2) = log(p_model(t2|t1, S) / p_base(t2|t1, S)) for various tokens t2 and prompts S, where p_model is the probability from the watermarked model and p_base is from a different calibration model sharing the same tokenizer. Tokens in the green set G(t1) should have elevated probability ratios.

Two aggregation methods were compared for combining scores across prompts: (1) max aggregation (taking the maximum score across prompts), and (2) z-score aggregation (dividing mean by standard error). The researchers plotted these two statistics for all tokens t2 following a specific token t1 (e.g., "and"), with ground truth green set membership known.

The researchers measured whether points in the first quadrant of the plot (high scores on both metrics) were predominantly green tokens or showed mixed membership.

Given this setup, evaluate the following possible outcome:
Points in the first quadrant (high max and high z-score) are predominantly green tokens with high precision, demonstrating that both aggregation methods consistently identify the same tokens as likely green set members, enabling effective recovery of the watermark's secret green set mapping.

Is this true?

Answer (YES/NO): YES